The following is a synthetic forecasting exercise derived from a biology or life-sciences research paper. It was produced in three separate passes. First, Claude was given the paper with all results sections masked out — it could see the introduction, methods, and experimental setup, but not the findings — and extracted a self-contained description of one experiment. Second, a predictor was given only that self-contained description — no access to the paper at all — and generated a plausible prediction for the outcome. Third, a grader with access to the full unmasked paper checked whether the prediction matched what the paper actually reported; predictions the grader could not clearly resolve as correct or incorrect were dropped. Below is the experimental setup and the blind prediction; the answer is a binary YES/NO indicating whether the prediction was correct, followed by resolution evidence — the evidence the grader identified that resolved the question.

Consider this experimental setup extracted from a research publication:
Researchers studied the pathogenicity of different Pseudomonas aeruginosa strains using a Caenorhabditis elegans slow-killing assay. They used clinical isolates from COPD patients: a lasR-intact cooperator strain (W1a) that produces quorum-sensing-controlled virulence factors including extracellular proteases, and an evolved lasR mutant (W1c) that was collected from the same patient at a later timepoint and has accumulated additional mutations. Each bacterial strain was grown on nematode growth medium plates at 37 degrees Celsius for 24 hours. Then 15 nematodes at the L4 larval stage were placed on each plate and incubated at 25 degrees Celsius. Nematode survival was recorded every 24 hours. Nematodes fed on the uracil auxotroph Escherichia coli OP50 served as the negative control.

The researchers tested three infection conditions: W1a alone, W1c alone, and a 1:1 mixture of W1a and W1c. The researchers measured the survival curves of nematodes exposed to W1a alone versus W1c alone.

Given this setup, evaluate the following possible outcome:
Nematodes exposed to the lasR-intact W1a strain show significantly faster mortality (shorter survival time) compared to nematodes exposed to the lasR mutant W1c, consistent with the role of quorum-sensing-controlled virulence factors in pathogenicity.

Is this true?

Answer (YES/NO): YES